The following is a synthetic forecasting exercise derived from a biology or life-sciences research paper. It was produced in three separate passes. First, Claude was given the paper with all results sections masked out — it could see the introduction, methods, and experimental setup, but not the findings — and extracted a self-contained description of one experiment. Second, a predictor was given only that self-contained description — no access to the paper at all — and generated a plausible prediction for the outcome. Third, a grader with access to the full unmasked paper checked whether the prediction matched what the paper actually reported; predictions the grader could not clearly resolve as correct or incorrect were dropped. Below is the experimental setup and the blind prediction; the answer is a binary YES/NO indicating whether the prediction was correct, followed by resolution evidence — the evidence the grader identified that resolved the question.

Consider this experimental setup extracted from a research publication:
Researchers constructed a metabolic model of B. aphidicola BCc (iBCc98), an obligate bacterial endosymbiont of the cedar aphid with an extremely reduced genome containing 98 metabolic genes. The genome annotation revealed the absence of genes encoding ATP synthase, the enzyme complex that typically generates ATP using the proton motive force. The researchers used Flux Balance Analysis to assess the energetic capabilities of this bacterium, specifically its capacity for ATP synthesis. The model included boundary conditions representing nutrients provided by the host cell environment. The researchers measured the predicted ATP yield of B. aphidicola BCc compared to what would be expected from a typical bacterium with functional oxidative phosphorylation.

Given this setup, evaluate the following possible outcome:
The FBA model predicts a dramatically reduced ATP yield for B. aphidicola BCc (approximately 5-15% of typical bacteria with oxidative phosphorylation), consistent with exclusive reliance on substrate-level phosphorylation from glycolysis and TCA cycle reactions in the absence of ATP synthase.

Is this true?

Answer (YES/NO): NO